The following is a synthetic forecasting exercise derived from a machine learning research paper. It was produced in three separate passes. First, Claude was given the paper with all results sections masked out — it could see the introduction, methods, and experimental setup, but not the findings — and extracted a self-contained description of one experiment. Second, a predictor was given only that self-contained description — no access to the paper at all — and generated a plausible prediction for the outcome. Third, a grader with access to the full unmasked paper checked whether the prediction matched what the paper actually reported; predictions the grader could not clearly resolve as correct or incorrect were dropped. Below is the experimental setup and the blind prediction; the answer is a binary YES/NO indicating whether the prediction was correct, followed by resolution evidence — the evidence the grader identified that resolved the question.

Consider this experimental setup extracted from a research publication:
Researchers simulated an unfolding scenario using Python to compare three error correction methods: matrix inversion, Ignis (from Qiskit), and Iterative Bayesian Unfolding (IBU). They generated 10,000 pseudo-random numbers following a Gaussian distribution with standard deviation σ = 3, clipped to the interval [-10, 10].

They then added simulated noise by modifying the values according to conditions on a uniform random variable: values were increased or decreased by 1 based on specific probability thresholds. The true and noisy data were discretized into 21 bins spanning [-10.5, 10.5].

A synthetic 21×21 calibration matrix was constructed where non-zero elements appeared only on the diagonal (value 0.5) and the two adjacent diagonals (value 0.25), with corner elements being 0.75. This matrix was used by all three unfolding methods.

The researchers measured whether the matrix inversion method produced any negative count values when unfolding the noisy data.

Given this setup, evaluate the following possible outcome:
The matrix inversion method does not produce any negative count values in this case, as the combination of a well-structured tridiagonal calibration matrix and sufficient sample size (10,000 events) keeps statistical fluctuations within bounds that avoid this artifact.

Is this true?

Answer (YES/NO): NO